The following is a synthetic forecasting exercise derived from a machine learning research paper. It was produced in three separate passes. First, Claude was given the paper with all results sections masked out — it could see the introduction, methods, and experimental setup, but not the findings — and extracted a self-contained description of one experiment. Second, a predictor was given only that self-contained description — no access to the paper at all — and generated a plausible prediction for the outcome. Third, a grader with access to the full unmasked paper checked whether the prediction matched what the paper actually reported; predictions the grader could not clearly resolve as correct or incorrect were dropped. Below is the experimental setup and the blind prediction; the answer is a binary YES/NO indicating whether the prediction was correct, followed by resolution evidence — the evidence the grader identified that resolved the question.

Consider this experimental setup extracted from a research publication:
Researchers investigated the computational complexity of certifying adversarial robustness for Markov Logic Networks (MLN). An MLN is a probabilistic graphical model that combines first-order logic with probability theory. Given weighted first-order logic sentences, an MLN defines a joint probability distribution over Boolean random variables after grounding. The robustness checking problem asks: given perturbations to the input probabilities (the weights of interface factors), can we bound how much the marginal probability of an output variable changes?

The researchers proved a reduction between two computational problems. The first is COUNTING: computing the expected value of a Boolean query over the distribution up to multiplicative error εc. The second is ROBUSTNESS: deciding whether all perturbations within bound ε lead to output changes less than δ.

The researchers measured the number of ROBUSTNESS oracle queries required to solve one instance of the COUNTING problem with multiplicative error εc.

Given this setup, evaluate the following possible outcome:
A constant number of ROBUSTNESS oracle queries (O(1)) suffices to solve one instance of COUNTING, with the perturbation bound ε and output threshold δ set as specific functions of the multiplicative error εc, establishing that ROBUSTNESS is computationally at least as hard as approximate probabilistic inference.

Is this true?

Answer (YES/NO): NO